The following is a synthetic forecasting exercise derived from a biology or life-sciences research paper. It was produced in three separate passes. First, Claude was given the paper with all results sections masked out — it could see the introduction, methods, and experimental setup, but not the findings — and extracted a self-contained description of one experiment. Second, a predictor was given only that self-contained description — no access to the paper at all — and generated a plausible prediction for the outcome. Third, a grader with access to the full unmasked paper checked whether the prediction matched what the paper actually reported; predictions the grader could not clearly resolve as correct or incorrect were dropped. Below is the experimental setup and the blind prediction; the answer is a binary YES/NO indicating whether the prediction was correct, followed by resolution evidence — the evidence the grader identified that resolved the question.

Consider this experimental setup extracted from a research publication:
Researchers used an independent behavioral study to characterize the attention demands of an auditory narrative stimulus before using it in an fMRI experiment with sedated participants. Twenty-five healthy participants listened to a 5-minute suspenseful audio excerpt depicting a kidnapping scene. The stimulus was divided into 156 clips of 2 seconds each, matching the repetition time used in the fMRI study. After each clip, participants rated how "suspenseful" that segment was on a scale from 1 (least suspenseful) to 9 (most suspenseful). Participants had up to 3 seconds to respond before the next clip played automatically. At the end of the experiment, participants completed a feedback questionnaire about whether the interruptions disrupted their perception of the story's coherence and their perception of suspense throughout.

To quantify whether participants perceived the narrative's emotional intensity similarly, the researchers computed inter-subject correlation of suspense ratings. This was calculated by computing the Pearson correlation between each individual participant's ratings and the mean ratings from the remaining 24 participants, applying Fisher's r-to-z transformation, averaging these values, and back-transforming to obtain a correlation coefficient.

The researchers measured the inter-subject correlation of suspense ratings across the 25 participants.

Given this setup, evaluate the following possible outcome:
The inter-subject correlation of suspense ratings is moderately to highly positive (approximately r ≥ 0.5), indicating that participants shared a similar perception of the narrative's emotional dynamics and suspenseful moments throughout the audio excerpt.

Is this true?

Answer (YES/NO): YES